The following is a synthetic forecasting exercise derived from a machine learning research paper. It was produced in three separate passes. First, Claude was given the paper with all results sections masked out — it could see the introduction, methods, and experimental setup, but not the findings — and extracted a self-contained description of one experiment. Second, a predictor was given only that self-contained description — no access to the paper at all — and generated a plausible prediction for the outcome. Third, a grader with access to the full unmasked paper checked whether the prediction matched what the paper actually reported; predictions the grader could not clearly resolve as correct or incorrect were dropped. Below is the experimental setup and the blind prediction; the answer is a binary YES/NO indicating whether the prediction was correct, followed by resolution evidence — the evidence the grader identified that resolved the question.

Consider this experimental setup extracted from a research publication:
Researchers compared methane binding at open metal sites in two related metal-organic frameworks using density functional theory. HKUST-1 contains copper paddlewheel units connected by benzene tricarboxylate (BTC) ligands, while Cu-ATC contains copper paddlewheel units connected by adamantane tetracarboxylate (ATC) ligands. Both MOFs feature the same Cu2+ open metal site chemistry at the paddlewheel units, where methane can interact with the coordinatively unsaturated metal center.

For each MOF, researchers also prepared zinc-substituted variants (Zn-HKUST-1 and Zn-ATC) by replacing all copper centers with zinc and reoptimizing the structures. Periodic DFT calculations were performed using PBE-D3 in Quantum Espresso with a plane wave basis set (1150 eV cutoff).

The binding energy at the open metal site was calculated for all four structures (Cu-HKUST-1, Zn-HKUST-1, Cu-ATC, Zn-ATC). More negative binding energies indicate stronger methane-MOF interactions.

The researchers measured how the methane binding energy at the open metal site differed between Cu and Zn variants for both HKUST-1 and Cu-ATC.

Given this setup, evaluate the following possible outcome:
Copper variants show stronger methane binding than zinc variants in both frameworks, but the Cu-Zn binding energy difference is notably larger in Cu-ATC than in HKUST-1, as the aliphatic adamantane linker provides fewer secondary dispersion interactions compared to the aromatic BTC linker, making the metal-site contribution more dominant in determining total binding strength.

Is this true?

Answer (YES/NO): NO